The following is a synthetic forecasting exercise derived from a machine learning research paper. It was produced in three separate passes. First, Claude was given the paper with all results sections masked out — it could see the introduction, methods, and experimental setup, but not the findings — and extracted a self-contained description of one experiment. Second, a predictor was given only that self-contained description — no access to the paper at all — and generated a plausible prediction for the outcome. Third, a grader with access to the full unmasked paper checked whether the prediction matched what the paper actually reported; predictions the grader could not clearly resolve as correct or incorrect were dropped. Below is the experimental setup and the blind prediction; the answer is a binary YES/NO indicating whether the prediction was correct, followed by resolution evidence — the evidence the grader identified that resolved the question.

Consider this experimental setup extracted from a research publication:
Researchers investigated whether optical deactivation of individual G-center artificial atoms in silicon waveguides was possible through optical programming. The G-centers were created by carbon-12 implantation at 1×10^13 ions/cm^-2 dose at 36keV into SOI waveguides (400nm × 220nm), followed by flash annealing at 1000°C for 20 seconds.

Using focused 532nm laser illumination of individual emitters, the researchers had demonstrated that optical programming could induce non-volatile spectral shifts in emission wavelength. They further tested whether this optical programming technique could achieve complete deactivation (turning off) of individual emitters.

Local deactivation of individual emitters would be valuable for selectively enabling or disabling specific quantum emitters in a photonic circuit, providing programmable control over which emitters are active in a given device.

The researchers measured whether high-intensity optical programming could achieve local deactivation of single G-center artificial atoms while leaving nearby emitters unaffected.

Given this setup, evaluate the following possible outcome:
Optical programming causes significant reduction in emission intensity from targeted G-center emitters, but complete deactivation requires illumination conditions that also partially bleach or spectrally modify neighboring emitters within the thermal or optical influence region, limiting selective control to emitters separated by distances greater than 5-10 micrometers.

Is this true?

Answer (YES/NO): NO